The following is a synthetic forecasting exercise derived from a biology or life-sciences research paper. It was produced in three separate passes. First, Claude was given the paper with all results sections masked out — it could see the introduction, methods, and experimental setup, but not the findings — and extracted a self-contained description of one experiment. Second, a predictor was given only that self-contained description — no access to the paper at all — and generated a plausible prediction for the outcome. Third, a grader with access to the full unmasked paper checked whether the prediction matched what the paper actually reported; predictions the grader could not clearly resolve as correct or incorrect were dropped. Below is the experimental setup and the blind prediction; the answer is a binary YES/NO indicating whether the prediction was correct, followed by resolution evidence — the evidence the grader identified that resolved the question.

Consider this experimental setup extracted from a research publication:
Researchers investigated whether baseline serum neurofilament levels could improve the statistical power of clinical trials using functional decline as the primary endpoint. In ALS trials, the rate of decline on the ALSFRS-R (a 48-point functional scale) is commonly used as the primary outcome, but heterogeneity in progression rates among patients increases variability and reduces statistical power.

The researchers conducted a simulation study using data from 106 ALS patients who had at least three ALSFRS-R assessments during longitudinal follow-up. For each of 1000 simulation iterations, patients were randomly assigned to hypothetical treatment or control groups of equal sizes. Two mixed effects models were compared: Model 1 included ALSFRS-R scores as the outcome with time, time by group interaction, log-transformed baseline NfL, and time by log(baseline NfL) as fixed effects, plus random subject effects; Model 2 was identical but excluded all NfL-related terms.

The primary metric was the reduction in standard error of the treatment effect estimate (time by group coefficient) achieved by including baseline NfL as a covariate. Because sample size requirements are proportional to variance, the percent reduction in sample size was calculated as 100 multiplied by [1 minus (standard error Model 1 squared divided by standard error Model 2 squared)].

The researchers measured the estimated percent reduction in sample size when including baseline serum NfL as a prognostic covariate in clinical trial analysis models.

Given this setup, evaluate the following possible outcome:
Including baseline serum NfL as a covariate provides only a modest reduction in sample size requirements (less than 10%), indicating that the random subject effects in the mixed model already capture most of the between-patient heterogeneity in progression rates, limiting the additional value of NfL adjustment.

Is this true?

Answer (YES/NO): YES